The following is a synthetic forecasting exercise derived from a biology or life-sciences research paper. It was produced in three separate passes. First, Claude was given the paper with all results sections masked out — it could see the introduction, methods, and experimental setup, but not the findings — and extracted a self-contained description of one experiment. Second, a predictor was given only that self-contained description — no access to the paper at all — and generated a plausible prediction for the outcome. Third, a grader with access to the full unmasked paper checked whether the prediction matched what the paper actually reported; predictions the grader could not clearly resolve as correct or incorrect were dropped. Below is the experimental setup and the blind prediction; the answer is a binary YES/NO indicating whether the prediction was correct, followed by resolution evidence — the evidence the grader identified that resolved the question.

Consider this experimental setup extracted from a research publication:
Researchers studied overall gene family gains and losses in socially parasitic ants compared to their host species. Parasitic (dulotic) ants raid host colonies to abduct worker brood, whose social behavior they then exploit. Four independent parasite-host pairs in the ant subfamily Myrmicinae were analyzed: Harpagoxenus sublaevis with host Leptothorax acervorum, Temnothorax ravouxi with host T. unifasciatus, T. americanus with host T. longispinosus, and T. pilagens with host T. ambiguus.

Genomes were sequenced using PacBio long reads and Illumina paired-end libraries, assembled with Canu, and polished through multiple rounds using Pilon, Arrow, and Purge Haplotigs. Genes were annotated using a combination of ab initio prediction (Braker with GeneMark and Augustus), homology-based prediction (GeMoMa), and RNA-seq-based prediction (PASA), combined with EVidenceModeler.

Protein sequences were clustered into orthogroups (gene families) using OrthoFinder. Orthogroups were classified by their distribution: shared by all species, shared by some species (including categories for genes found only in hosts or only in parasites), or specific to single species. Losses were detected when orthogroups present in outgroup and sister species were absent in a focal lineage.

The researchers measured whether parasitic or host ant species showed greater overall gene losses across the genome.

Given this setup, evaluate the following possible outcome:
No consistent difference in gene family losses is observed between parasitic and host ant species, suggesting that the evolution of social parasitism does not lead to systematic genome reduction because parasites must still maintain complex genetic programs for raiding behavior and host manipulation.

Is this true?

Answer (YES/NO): NO